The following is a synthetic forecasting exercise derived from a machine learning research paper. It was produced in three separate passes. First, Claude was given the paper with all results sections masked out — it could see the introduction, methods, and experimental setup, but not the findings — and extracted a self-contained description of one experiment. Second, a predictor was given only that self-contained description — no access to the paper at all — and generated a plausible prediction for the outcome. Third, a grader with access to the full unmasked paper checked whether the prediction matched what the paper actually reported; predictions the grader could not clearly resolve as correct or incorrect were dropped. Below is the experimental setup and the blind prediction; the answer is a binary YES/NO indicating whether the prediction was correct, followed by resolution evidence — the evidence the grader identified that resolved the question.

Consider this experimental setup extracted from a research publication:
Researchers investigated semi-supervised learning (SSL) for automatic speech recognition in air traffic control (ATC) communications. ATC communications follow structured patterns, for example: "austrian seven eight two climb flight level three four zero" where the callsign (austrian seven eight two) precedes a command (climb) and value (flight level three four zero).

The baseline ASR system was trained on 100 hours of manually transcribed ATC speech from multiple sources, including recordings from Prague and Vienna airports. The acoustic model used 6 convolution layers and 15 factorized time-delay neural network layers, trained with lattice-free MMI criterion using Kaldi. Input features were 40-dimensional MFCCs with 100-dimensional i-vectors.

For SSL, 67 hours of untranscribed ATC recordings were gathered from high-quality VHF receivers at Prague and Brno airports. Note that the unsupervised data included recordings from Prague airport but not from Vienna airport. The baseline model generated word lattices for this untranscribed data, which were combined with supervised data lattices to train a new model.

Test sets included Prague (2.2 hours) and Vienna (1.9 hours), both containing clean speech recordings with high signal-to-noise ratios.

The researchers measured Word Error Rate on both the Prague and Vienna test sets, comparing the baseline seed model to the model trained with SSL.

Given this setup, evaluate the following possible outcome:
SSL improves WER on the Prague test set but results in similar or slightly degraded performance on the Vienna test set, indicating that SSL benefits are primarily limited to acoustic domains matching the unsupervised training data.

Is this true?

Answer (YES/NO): NO